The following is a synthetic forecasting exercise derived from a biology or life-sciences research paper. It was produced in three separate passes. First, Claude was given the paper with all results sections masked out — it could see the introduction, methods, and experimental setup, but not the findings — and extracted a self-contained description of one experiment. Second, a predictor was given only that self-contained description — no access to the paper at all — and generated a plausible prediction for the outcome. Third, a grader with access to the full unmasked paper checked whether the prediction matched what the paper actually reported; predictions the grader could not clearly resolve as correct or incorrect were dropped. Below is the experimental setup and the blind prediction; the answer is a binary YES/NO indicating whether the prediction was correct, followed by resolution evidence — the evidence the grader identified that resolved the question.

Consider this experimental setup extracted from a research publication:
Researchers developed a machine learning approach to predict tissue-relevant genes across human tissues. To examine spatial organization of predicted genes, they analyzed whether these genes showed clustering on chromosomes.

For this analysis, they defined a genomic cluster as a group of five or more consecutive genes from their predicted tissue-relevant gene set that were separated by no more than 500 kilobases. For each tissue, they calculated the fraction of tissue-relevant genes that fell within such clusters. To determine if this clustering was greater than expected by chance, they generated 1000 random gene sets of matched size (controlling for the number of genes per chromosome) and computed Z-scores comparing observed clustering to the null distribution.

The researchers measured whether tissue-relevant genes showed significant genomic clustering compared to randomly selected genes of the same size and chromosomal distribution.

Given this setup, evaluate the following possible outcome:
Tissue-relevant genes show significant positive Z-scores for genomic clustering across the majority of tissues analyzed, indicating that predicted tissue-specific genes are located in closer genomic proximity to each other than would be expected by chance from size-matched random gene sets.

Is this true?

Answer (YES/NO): YES